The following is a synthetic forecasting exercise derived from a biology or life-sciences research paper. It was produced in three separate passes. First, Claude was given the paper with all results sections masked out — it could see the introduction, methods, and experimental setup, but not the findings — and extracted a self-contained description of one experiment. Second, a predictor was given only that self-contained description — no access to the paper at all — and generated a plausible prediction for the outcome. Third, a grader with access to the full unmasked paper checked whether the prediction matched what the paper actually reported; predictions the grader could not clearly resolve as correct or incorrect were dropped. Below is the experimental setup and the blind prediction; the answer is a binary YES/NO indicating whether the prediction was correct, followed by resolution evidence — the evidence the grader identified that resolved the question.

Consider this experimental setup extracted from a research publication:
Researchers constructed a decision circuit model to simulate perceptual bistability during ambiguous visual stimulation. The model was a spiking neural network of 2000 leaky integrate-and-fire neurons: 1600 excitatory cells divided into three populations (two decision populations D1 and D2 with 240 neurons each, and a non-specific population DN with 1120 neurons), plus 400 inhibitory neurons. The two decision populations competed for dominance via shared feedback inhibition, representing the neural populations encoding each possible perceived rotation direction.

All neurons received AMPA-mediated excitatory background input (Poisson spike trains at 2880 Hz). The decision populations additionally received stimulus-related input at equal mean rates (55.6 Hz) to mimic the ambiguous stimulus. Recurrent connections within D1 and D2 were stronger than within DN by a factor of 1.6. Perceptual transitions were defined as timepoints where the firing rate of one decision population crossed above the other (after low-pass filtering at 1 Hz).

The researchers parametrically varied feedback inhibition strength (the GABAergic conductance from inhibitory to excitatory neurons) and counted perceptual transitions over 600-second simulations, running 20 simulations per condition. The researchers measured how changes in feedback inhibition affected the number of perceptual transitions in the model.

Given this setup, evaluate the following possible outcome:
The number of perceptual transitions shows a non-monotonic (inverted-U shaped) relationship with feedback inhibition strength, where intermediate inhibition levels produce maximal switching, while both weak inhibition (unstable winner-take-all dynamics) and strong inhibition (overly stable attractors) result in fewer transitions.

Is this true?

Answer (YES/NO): NO